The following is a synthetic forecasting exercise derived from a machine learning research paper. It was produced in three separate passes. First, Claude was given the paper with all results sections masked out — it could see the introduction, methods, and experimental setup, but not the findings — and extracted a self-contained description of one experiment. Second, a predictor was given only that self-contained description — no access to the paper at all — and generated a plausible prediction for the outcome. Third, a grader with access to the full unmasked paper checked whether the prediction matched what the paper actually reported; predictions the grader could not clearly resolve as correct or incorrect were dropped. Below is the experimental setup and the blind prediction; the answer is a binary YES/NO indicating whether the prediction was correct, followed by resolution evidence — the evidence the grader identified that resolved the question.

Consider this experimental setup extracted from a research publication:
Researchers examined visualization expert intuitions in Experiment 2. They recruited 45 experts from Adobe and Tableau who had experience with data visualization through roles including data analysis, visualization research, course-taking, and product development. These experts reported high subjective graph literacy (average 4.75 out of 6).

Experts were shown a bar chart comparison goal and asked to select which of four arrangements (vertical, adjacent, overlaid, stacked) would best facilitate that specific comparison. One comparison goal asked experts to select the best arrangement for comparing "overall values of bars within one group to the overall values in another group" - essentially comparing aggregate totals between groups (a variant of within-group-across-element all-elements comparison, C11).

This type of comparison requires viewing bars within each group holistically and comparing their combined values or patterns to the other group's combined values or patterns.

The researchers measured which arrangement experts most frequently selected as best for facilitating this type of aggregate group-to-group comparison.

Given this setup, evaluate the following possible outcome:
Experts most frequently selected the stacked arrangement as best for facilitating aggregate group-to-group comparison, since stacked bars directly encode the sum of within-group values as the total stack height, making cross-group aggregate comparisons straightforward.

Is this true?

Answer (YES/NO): NO